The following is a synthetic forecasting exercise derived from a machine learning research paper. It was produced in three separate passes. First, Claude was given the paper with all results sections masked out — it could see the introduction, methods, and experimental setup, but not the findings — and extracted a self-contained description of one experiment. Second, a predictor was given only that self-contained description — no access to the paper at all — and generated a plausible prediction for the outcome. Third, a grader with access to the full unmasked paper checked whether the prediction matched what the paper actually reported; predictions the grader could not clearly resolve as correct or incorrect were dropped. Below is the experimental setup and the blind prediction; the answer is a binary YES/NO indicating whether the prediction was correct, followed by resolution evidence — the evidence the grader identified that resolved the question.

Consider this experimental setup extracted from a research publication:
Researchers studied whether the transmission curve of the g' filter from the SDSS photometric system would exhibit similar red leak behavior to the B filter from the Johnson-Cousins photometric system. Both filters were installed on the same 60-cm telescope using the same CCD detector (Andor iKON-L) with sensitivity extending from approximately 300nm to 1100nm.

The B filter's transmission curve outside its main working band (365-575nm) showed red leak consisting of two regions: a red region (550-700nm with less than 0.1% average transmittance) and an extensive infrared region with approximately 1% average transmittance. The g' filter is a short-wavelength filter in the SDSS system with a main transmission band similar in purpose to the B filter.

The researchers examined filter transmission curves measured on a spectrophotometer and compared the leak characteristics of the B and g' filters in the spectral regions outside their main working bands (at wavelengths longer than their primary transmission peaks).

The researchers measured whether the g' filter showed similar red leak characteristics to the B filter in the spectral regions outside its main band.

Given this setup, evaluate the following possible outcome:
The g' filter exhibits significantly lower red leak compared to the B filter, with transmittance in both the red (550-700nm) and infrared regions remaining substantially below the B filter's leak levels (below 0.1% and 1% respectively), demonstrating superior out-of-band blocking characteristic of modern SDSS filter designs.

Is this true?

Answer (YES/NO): NO